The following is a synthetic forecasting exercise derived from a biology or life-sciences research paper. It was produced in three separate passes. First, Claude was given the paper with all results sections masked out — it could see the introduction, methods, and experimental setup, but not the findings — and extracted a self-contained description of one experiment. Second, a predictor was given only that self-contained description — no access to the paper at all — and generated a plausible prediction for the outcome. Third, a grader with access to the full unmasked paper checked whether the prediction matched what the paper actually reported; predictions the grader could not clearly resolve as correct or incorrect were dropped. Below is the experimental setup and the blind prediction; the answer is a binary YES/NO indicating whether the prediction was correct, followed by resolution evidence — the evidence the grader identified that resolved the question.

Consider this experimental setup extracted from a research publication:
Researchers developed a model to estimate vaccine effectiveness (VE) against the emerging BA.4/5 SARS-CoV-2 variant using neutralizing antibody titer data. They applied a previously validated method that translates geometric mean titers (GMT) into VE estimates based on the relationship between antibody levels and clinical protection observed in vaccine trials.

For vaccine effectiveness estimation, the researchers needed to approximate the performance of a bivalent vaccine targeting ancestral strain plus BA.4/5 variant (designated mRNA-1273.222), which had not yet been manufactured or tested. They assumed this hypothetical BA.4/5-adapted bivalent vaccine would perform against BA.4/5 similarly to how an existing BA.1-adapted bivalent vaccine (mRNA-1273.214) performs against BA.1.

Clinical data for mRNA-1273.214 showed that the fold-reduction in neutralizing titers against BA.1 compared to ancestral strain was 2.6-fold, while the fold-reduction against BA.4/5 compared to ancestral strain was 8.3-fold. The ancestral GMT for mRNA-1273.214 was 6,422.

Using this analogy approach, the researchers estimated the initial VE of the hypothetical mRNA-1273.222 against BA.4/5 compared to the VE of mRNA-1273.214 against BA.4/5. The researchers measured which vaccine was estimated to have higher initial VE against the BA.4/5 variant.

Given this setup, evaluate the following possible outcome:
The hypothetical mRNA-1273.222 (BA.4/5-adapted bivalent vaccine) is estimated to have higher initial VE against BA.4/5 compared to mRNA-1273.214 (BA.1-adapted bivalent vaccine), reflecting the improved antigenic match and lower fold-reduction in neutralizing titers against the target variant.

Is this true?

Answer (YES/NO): YES